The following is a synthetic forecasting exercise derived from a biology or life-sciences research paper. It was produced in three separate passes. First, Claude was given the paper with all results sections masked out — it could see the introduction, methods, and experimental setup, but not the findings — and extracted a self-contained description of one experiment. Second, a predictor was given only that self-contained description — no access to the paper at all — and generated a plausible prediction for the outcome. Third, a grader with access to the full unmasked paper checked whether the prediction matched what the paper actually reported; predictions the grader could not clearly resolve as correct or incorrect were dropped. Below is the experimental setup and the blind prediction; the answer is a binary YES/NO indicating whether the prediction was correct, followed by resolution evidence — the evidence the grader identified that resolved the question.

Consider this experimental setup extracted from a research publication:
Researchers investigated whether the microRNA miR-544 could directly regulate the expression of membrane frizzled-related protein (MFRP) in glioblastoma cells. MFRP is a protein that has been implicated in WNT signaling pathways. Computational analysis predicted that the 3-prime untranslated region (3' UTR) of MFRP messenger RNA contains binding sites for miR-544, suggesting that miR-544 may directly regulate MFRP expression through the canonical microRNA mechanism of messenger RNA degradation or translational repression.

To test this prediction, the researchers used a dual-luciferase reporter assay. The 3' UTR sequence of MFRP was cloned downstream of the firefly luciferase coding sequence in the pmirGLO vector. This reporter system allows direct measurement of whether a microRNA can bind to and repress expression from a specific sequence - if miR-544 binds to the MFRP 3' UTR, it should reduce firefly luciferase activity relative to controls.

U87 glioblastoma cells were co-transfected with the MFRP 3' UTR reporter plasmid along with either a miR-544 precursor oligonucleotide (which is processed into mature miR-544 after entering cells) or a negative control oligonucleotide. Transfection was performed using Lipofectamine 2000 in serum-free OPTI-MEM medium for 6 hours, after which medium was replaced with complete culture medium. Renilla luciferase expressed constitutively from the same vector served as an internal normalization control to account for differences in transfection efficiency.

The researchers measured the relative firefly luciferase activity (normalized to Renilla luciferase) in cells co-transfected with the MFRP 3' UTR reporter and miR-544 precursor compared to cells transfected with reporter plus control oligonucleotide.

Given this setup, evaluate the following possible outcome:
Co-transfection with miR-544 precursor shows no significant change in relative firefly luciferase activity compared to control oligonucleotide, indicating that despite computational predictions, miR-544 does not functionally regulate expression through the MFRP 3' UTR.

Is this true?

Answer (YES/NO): NO